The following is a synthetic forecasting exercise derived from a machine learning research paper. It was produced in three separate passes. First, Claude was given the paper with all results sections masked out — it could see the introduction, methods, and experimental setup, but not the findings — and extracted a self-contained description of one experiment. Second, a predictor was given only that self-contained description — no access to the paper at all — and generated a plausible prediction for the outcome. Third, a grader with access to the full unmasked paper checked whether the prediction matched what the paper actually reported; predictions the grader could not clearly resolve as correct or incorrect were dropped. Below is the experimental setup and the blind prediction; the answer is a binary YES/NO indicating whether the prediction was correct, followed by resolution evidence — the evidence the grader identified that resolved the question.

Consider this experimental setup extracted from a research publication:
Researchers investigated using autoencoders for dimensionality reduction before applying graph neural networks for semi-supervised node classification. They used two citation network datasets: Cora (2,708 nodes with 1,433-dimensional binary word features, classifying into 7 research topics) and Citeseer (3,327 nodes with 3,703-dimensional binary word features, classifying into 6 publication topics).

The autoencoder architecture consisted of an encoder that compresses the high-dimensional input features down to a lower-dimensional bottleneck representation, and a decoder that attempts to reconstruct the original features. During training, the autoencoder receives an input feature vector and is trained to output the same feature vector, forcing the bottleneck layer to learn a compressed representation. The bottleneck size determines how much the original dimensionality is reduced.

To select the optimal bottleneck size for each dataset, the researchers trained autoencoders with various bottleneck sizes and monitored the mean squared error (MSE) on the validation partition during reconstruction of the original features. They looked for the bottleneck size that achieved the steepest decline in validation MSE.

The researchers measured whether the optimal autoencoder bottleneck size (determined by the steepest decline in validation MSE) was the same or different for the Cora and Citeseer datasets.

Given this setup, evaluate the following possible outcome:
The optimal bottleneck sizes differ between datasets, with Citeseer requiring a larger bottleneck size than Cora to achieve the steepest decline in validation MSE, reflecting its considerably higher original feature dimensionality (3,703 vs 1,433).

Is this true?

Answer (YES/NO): NO